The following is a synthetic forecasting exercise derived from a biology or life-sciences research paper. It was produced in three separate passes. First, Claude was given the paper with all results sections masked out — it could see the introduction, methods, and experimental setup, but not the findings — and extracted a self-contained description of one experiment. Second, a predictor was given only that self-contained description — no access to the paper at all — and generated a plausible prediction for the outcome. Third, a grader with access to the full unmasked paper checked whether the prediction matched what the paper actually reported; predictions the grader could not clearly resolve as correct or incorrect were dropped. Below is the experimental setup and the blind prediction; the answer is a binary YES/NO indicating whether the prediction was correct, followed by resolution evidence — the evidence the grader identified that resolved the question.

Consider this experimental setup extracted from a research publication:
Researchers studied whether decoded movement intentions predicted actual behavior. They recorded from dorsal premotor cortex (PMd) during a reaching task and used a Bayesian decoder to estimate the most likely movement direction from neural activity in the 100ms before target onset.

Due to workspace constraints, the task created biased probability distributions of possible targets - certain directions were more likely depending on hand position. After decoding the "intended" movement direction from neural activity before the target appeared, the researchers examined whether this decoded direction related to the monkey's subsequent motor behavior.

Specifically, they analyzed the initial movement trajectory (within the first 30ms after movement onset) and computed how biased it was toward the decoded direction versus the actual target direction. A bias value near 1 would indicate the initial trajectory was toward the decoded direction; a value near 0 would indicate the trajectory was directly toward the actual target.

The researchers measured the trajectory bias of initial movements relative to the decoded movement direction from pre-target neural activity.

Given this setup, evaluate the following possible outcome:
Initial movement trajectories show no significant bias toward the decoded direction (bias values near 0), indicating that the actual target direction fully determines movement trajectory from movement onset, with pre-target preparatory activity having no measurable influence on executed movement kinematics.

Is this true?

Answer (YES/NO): NO